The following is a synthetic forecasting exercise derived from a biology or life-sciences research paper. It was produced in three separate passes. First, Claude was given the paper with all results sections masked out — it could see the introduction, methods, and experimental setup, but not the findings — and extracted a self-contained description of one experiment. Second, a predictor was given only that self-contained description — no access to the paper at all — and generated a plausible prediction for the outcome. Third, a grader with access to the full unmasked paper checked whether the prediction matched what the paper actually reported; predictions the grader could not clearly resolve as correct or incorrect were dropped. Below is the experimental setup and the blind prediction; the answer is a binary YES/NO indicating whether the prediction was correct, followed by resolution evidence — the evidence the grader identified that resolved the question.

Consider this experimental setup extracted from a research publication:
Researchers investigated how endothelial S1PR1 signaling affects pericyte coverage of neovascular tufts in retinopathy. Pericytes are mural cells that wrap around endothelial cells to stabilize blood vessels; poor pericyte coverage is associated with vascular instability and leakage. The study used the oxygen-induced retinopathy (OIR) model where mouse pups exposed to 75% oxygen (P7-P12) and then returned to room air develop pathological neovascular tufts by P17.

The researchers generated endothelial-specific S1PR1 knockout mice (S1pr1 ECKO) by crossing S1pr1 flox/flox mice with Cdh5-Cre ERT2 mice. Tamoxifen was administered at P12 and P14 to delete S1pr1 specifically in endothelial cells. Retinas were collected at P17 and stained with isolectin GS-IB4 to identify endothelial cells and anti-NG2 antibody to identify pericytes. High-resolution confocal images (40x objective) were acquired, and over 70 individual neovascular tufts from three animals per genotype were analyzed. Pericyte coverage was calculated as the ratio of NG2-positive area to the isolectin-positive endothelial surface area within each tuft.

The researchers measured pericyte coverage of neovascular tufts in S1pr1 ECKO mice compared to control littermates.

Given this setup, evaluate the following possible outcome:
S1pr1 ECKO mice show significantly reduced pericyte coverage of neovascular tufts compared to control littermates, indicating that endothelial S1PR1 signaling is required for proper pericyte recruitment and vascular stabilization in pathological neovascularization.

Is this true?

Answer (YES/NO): YES